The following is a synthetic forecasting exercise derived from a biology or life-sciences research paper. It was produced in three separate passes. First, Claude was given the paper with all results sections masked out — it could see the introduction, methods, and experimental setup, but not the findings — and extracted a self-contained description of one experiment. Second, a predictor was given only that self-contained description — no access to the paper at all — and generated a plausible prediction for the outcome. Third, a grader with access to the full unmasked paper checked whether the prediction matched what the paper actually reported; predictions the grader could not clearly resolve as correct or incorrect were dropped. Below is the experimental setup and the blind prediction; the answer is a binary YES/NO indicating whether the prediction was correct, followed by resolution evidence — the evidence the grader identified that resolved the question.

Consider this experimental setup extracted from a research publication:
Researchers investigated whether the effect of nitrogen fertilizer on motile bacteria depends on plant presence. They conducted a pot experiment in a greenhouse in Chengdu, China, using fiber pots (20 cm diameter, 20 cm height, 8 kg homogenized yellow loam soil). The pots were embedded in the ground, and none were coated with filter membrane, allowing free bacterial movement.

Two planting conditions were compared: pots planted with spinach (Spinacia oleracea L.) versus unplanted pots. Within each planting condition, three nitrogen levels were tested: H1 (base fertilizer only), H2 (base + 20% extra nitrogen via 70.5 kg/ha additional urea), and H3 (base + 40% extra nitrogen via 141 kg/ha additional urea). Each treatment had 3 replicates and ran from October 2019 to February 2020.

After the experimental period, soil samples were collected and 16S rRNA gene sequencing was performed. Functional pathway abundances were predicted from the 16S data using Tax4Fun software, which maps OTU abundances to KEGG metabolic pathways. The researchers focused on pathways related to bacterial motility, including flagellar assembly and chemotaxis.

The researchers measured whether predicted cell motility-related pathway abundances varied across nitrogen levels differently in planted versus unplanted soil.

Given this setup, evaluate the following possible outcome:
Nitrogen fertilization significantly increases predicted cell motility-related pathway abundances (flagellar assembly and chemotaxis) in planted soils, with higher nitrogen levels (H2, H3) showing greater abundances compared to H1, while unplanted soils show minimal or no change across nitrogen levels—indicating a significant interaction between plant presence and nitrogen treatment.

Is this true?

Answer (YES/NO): NO